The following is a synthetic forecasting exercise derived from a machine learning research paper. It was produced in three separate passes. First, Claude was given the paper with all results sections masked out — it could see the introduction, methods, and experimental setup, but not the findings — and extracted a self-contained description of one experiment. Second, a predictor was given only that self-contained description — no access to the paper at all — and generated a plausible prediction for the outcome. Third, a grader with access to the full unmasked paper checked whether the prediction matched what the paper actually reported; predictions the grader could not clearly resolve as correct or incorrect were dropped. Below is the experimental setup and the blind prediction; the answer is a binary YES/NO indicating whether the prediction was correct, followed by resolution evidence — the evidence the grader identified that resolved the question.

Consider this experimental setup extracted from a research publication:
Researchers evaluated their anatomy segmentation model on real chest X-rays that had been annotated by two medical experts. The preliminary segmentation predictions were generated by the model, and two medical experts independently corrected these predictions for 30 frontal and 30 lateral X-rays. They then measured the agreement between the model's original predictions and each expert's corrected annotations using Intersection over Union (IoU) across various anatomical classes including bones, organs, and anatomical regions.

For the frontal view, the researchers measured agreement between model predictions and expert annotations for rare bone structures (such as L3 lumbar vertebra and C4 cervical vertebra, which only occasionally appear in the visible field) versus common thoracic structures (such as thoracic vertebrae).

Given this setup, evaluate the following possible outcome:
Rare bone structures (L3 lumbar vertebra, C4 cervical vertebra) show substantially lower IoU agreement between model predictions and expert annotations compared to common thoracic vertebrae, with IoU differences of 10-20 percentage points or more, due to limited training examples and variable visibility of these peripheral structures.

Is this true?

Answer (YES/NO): YES